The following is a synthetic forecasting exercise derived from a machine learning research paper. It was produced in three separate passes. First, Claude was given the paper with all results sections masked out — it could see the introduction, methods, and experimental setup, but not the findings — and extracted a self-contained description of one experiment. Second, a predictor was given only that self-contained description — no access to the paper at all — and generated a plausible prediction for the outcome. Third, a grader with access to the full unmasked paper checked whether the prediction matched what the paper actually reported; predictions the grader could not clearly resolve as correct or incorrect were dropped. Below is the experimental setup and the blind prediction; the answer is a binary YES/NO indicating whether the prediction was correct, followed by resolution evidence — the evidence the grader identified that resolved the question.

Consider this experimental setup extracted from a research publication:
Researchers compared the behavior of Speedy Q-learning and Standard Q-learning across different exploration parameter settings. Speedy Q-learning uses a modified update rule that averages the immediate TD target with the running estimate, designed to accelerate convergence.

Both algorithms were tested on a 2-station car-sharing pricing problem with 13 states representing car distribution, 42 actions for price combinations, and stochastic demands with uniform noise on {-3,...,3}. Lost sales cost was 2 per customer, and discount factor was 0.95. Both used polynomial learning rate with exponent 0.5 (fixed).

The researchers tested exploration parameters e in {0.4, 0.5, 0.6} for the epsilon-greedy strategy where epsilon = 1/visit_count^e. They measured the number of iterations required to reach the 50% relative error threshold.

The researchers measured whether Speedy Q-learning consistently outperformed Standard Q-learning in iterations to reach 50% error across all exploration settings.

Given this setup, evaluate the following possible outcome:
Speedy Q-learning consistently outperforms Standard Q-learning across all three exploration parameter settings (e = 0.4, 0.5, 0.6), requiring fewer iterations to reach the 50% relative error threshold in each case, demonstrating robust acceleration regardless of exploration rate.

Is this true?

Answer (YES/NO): NO